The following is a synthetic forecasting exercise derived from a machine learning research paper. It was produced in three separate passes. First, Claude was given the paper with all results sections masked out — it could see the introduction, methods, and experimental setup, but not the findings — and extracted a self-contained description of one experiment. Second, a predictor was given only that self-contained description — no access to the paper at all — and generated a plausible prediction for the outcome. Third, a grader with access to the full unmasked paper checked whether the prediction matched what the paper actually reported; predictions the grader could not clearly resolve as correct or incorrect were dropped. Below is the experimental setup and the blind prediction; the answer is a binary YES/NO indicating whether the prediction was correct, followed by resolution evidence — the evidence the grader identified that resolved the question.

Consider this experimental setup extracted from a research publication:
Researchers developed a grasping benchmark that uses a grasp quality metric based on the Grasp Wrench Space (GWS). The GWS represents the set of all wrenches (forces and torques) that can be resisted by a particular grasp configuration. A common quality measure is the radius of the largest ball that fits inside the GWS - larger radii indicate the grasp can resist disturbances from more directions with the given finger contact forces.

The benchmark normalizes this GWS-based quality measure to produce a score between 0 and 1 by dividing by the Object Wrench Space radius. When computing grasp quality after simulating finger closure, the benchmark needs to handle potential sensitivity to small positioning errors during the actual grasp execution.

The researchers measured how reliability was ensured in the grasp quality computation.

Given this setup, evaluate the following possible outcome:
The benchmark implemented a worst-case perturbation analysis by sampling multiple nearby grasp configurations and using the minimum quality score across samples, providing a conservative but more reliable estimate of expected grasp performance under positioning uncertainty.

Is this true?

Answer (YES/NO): NO